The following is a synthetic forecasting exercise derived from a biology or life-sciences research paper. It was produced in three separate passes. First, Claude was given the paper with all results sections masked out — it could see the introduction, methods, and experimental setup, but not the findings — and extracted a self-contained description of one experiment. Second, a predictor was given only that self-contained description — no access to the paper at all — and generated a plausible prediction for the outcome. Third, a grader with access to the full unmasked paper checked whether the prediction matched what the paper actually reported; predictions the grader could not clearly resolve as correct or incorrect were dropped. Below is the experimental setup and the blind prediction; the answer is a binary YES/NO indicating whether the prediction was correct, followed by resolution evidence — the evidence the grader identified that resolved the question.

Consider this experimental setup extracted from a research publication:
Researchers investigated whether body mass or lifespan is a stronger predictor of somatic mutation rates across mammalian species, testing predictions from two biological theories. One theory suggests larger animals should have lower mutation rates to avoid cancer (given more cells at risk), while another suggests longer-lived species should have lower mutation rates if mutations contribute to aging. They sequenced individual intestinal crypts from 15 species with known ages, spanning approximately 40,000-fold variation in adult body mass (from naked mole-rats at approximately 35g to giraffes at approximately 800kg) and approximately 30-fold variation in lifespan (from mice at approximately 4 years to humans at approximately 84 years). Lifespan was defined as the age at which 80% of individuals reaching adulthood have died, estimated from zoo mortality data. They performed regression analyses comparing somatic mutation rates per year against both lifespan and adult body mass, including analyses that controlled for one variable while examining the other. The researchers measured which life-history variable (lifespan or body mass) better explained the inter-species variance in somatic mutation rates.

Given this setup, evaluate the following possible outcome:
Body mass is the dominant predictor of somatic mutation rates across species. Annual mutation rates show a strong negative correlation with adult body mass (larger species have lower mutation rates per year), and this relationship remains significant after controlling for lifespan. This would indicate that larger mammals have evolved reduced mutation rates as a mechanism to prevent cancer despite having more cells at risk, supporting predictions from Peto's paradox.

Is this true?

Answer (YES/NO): NO